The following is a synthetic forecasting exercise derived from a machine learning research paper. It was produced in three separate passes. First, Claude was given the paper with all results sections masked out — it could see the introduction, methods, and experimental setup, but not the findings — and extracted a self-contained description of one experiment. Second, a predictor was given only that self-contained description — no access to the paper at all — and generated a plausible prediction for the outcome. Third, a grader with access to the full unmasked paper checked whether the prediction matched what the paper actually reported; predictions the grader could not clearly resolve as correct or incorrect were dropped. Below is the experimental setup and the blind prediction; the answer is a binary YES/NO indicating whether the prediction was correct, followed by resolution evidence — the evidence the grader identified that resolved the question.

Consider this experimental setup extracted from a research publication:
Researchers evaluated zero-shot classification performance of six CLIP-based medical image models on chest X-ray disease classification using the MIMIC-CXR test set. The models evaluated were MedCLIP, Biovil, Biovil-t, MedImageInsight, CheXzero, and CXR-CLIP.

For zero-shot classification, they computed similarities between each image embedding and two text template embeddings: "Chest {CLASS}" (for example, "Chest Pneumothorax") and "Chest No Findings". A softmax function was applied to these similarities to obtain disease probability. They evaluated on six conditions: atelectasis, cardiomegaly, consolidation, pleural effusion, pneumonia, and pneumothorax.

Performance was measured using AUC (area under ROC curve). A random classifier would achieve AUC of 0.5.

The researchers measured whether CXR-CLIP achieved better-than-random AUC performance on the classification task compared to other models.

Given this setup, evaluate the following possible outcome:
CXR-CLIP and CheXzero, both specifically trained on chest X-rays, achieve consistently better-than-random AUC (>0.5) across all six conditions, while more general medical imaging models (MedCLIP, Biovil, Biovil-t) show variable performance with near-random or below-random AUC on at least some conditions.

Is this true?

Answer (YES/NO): NO